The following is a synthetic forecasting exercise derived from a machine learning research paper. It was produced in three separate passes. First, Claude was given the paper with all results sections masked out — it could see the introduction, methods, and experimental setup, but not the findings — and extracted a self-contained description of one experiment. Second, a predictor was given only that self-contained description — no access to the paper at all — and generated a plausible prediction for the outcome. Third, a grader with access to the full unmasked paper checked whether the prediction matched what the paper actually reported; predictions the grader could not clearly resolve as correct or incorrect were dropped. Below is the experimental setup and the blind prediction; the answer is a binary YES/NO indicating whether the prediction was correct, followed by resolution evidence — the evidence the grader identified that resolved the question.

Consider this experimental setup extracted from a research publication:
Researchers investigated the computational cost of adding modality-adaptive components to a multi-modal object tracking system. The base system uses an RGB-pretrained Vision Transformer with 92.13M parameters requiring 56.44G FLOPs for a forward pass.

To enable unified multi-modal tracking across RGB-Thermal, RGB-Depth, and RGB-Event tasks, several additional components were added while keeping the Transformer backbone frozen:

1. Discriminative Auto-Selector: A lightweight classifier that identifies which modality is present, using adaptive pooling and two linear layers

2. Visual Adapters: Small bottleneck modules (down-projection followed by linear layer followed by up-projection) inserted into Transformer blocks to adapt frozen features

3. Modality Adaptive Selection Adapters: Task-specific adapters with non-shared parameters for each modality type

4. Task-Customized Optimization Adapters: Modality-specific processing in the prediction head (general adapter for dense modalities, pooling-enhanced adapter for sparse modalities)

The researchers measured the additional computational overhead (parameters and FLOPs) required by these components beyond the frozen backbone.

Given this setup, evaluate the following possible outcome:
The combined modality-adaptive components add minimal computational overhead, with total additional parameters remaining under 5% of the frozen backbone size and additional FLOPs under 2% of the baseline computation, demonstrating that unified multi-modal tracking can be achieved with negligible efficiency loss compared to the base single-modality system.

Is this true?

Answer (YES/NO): NO